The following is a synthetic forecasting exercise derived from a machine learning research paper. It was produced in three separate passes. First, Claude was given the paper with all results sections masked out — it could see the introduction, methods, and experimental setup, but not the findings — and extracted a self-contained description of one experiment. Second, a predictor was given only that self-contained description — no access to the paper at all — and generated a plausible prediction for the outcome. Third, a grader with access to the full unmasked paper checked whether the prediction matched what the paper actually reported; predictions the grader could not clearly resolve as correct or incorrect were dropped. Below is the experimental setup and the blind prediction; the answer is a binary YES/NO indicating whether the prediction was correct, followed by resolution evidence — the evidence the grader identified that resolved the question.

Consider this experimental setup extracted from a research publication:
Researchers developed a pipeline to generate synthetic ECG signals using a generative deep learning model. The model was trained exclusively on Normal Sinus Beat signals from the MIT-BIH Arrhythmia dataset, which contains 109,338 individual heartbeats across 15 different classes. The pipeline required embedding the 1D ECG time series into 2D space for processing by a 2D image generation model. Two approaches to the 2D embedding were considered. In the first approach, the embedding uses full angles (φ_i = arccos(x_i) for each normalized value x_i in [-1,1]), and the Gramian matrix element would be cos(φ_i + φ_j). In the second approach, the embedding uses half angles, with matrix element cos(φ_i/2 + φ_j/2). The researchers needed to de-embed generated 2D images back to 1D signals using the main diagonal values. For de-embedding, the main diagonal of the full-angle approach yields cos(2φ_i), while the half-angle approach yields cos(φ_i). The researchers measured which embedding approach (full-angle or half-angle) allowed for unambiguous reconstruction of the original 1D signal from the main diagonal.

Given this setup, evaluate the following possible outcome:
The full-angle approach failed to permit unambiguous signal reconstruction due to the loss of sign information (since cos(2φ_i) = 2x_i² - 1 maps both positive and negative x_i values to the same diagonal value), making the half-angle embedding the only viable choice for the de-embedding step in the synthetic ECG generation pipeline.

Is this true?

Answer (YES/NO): YES